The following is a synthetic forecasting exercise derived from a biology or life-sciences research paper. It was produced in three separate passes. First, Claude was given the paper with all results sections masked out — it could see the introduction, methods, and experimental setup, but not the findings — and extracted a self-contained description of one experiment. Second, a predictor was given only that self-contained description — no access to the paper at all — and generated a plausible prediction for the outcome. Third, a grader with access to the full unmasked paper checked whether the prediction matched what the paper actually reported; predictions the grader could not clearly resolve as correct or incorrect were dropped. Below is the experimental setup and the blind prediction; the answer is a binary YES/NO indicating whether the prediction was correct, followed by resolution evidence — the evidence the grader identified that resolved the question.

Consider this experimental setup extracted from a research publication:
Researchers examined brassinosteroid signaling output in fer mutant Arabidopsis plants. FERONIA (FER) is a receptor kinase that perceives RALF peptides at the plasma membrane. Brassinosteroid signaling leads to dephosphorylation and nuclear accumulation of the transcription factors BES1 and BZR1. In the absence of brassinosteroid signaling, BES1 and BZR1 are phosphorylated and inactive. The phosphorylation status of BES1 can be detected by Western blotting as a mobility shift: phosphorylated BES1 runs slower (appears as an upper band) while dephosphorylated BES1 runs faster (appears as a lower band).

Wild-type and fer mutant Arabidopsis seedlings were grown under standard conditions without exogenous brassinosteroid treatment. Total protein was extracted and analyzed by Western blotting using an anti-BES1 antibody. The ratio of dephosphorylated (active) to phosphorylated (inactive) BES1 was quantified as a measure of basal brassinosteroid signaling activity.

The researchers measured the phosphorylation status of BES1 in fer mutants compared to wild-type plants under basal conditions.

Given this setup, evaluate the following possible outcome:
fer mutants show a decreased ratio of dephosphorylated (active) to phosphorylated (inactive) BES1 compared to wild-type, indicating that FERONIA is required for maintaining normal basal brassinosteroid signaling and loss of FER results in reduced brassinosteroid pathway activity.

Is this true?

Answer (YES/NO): NO